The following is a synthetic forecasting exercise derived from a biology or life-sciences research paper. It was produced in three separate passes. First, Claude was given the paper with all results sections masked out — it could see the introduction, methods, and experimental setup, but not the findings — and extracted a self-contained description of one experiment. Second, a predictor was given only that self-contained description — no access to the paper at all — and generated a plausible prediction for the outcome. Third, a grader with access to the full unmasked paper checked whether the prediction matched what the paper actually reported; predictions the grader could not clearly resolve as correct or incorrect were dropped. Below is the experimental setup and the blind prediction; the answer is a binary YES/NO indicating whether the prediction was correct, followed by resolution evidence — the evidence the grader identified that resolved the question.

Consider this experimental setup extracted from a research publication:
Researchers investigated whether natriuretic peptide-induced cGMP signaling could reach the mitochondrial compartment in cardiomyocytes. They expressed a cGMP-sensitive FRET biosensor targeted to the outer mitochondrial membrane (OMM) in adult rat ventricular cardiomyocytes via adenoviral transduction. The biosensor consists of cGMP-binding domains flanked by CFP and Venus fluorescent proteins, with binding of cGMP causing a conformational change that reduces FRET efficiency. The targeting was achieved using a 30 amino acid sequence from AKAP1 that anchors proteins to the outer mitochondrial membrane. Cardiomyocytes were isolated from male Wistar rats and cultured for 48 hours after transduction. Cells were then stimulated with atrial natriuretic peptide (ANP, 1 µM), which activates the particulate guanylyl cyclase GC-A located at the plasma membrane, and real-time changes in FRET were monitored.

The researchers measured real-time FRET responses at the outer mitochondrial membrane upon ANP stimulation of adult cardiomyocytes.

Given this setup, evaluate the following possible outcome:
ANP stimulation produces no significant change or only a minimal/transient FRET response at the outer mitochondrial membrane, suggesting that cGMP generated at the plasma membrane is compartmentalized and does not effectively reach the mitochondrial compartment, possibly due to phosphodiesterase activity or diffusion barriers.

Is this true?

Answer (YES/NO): NO